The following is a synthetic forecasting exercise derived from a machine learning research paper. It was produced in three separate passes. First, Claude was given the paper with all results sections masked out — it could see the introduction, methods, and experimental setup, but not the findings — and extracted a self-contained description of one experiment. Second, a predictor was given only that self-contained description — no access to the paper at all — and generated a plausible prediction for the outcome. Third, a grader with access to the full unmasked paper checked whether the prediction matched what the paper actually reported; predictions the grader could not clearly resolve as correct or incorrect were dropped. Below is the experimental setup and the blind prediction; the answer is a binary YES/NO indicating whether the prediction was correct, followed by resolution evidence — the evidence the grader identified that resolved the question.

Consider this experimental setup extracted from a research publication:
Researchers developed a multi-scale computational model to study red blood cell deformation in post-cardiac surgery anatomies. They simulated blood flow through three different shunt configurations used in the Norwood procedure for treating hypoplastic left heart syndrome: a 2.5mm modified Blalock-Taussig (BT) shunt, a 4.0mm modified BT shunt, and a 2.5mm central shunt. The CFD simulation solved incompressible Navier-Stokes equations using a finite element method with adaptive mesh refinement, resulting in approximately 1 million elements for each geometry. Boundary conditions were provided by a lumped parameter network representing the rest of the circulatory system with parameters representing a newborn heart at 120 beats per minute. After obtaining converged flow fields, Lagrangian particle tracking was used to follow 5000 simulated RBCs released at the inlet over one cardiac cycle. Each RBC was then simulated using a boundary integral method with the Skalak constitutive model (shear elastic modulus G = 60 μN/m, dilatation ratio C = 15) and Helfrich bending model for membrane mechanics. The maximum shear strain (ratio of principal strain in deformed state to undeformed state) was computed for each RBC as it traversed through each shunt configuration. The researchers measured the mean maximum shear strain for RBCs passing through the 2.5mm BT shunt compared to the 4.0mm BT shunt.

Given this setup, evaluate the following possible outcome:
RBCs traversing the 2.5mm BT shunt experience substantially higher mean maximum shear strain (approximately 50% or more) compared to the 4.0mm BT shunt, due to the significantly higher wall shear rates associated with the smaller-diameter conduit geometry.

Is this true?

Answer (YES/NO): NO